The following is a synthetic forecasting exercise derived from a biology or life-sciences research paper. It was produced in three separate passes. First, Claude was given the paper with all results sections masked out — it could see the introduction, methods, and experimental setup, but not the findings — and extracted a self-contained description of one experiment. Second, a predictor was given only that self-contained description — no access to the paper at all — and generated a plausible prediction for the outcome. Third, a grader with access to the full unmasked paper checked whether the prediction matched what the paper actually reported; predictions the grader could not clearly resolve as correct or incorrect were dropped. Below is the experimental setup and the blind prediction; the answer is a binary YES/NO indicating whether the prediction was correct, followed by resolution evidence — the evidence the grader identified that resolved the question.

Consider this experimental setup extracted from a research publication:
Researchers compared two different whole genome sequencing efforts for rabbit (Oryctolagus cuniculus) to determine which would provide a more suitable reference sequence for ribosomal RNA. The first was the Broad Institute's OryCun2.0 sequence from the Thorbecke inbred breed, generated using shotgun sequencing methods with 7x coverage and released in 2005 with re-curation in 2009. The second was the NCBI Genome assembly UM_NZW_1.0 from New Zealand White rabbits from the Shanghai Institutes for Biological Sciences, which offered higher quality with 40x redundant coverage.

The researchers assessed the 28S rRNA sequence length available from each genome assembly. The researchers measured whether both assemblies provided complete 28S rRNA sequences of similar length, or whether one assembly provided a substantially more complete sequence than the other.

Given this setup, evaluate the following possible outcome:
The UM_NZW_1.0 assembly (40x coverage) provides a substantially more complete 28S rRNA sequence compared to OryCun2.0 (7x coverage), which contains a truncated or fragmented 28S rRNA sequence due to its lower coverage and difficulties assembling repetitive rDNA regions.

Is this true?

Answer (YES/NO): NO